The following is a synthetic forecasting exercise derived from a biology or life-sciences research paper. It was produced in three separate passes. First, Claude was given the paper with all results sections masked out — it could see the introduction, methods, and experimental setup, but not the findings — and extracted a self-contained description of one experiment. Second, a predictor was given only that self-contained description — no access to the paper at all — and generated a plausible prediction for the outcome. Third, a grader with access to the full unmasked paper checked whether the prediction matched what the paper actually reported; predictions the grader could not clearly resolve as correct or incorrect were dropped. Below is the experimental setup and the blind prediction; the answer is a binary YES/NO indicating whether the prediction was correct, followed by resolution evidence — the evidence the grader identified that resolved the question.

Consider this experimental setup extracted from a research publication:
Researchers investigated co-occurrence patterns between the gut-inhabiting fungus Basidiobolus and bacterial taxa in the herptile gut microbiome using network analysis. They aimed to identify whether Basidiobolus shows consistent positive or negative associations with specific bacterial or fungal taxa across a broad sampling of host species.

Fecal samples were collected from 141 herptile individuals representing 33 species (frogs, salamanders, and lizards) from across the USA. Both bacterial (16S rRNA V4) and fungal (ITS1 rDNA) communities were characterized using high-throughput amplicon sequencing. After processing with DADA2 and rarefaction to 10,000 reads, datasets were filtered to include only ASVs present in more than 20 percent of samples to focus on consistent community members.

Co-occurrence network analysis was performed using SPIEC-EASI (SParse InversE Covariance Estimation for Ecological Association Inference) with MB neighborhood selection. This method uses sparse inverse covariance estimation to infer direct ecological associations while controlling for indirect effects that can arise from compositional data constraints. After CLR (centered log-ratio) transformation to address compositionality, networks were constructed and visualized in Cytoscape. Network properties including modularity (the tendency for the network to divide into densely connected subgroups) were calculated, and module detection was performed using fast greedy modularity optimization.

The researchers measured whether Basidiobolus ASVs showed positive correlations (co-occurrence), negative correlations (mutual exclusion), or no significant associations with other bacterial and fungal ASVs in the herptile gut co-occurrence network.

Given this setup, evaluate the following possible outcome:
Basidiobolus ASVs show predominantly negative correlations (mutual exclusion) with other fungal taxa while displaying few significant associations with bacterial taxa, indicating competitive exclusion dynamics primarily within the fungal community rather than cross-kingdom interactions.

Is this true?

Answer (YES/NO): NO